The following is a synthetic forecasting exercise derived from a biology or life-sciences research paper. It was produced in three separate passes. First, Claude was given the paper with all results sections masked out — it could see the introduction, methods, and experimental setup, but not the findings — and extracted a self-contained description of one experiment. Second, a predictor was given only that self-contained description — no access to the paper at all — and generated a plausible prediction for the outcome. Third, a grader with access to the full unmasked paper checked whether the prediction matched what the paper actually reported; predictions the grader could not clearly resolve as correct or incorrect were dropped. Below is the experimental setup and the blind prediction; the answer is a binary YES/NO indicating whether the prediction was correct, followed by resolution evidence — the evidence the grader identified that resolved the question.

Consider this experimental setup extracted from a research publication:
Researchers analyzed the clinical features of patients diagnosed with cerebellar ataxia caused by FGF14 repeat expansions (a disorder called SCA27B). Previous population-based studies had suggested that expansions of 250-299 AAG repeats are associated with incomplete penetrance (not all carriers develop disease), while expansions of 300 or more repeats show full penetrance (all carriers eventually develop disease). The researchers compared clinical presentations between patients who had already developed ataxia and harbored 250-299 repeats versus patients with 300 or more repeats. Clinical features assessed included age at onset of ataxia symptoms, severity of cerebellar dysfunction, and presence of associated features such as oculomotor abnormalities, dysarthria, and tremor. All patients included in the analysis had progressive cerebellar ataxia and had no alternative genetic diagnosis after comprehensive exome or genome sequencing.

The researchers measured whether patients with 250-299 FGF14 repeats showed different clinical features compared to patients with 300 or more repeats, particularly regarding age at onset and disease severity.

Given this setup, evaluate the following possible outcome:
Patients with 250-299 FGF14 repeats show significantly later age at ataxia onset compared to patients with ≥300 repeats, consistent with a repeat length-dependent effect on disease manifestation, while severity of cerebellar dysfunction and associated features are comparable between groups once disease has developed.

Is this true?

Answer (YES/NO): NO